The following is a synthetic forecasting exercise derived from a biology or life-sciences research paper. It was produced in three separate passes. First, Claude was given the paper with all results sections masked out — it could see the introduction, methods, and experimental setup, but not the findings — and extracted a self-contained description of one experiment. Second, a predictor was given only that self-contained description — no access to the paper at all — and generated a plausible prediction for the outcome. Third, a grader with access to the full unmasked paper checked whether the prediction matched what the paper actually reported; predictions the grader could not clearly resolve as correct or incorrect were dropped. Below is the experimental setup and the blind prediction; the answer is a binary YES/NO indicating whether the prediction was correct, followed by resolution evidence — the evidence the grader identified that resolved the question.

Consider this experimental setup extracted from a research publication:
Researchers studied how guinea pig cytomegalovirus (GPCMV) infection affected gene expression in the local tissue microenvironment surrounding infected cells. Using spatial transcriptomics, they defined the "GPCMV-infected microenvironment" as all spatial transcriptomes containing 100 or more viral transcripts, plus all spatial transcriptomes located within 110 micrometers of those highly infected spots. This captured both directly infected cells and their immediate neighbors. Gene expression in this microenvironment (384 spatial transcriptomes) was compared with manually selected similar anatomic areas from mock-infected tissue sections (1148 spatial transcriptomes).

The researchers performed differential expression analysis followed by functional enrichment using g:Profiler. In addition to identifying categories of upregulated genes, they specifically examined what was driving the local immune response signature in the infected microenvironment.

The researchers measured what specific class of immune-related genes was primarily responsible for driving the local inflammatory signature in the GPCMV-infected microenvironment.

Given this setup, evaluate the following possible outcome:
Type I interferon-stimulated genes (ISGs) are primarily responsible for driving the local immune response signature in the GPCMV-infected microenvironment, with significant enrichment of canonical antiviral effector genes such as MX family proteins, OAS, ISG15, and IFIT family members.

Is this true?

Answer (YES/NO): NO